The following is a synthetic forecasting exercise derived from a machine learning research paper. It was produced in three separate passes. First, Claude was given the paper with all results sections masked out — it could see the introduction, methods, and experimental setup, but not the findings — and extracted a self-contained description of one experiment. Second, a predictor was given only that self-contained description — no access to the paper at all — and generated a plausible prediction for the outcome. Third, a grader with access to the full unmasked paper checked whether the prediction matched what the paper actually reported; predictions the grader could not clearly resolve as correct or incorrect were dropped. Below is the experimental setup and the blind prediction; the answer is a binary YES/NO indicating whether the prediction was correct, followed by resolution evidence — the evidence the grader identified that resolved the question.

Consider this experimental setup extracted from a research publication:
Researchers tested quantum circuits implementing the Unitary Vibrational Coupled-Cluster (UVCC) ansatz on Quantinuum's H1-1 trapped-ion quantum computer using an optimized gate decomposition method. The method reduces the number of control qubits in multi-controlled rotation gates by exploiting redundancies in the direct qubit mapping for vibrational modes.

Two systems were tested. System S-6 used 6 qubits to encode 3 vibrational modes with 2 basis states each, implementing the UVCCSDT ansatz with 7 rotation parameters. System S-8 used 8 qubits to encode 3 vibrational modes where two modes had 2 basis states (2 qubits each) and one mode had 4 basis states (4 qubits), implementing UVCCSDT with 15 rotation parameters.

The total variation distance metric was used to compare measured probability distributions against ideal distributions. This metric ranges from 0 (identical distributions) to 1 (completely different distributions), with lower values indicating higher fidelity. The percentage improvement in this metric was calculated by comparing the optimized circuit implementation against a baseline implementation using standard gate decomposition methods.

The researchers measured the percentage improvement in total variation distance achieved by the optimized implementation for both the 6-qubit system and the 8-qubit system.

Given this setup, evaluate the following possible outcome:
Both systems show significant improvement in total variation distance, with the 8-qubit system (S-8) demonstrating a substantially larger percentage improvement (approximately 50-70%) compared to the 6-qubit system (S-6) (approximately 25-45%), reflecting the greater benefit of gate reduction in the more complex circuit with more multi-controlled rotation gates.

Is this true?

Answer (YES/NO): NO